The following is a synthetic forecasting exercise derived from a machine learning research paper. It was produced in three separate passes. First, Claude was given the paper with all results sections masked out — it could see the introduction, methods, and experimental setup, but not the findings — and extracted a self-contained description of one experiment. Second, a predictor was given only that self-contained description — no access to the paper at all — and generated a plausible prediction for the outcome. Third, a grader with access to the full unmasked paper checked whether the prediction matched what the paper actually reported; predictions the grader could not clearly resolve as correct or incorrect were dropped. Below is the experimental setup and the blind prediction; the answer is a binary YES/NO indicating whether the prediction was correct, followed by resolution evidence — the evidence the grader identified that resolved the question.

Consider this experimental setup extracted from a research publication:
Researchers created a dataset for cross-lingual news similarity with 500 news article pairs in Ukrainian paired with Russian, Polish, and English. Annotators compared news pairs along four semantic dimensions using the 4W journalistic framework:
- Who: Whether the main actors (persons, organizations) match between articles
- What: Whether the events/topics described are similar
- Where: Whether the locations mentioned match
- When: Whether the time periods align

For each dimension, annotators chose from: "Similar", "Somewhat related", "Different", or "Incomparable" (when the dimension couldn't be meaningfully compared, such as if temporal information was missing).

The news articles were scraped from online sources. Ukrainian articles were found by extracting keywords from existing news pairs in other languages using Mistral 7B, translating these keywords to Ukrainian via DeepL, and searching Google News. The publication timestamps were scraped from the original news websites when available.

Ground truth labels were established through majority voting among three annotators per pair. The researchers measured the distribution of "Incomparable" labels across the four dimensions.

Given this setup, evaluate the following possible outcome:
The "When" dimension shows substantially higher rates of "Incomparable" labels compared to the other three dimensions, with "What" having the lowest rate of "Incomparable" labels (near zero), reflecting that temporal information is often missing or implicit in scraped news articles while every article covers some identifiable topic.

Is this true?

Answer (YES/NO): YES